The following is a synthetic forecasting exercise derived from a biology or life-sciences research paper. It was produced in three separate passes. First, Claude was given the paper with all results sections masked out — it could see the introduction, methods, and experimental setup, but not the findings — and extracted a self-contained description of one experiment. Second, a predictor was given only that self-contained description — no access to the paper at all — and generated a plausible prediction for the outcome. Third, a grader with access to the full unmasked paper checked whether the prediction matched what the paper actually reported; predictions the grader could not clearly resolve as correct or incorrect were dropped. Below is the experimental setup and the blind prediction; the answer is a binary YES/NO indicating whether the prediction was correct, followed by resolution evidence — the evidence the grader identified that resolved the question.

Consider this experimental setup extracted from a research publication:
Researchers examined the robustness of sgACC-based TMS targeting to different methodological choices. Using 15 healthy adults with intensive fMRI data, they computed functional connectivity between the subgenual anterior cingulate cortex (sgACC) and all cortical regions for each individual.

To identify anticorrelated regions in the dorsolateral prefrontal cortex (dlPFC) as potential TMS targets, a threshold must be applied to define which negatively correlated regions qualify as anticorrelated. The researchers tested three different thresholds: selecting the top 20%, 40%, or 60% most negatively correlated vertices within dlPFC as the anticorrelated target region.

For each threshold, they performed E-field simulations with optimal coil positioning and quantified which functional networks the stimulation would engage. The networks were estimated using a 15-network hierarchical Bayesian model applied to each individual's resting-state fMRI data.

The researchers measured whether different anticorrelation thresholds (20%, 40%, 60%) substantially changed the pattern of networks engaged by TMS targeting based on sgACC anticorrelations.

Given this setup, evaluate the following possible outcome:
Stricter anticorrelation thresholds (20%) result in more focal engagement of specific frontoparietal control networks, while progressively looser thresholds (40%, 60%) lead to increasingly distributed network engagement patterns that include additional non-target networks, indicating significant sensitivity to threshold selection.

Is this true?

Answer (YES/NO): NO